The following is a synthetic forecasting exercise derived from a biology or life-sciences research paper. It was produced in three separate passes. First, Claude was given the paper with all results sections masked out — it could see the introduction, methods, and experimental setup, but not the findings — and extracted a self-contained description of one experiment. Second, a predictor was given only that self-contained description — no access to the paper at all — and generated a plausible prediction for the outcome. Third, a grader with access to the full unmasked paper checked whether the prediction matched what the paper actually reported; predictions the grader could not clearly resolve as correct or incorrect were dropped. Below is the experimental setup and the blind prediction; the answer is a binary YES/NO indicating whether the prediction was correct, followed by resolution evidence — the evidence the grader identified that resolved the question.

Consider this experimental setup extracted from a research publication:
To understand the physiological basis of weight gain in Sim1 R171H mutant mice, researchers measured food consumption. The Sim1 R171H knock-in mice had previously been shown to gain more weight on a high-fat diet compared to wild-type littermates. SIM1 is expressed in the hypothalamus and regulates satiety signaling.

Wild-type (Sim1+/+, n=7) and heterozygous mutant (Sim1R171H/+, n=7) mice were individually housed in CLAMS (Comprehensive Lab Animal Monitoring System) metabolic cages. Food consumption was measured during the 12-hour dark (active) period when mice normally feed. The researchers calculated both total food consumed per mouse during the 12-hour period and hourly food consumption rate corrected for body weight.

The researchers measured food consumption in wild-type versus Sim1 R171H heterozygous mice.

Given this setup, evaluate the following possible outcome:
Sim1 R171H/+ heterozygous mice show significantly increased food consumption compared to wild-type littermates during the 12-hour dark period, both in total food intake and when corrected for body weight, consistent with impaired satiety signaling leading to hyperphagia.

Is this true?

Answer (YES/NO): YES